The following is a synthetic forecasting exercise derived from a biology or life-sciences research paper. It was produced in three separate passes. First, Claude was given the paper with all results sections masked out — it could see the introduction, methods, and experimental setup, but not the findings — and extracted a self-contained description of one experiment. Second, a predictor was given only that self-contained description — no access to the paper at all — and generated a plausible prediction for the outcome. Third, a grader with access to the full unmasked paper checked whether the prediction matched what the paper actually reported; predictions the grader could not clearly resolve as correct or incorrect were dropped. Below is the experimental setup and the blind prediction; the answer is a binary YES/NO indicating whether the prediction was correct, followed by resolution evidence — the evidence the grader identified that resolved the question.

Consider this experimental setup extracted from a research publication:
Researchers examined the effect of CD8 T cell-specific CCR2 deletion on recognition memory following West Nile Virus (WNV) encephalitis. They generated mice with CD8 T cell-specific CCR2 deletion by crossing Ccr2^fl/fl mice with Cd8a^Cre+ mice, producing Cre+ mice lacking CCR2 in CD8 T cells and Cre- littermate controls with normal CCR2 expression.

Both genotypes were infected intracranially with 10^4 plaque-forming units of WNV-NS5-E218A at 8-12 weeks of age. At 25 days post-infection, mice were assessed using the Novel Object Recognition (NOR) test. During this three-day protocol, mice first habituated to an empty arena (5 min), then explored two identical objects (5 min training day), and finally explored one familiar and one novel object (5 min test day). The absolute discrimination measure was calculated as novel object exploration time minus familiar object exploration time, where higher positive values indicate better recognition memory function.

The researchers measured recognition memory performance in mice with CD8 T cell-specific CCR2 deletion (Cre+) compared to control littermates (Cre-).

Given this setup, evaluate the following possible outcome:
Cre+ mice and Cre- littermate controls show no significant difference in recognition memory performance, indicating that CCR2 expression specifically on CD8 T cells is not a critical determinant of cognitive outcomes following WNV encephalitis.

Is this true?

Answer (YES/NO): NO